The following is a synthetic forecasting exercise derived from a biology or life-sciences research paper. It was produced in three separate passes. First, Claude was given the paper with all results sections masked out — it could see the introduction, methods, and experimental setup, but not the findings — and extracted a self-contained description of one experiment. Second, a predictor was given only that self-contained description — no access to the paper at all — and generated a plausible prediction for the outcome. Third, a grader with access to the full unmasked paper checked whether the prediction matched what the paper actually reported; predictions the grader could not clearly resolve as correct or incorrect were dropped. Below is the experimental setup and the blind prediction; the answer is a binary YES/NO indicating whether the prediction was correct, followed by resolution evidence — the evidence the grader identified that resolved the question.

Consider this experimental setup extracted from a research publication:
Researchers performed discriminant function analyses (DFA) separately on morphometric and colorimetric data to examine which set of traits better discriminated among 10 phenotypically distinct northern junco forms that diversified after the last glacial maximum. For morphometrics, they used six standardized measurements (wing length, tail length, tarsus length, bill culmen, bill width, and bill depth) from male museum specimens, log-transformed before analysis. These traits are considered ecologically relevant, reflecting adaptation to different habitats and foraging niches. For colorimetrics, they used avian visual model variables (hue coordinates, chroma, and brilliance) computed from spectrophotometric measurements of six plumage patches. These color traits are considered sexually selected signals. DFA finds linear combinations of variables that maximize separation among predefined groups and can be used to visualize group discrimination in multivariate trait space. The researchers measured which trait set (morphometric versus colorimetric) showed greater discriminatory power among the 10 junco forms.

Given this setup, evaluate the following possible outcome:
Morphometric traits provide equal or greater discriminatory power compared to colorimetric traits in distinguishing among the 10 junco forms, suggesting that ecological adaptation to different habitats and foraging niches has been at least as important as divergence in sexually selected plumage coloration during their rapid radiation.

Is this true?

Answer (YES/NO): NO